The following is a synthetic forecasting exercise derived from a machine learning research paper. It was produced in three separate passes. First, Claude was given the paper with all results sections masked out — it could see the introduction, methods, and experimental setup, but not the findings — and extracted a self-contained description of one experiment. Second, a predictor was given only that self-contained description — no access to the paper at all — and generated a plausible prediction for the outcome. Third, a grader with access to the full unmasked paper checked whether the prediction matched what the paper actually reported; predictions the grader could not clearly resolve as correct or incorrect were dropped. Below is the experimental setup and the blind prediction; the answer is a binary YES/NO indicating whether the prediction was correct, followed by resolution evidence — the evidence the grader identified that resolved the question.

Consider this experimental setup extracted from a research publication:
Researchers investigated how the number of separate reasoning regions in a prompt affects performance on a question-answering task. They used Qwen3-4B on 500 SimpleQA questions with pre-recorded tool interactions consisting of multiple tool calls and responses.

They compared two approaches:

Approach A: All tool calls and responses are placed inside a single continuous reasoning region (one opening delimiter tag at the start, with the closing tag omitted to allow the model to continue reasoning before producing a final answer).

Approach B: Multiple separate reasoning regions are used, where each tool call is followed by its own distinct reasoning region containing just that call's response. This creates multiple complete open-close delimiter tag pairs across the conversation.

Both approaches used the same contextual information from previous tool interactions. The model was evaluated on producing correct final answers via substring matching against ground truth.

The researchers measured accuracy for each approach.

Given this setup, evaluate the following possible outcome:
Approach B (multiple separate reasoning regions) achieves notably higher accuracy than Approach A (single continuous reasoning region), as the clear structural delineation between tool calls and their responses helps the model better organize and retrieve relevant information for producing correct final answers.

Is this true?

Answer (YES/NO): NO